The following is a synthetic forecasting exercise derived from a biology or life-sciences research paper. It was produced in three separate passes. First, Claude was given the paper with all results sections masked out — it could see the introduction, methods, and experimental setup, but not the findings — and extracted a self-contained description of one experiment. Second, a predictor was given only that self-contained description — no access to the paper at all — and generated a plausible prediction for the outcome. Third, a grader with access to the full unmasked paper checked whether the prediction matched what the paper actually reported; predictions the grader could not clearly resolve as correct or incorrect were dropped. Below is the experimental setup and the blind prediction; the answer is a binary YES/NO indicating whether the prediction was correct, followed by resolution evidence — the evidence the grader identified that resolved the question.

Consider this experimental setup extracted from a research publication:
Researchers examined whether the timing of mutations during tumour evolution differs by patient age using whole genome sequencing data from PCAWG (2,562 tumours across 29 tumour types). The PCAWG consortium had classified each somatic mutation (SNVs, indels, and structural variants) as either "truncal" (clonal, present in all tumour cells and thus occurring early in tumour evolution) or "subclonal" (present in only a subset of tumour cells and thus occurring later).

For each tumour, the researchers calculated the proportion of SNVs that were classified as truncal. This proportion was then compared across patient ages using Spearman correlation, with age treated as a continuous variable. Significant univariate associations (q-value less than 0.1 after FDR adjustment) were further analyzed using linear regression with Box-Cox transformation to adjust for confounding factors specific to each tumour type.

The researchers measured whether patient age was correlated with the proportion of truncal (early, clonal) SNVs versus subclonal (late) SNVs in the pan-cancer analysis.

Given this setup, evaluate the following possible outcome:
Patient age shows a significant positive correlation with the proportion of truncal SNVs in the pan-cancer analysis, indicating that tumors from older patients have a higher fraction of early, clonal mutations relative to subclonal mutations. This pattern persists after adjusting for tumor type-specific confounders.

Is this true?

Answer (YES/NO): YES